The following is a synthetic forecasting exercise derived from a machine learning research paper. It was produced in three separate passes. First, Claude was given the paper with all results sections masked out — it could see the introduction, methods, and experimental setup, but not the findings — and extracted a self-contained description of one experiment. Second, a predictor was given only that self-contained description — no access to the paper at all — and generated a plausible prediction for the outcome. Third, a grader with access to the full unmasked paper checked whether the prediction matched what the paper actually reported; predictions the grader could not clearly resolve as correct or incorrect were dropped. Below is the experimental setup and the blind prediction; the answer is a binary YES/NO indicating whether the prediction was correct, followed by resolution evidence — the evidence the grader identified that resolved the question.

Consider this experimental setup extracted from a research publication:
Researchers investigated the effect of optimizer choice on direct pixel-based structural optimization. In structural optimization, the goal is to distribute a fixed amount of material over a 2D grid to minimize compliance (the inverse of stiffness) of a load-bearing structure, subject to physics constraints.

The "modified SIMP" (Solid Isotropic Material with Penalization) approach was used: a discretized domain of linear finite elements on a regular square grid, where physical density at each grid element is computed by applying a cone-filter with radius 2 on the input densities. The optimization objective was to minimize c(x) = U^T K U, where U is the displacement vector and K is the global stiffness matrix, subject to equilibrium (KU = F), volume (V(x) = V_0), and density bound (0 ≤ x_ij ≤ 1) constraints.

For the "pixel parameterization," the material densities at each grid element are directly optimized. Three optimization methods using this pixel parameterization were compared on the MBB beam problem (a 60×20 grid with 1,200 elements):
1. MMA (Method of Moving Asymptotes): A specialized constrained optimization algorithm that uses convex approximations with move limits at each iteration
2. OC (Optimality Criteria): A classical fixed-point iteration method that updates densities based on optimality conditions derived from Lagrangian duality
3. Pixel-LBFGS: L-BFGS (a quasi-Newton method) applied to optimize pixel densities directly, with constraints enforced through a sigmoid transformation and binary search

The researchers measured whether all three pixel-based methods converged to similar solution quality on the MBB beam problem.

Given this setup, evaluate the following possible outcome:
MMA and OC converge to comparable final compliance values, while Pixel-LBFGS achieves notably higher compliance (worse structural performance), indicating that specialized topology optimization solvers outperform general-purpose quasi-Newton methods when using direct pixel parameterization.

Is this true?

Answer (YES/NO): YES